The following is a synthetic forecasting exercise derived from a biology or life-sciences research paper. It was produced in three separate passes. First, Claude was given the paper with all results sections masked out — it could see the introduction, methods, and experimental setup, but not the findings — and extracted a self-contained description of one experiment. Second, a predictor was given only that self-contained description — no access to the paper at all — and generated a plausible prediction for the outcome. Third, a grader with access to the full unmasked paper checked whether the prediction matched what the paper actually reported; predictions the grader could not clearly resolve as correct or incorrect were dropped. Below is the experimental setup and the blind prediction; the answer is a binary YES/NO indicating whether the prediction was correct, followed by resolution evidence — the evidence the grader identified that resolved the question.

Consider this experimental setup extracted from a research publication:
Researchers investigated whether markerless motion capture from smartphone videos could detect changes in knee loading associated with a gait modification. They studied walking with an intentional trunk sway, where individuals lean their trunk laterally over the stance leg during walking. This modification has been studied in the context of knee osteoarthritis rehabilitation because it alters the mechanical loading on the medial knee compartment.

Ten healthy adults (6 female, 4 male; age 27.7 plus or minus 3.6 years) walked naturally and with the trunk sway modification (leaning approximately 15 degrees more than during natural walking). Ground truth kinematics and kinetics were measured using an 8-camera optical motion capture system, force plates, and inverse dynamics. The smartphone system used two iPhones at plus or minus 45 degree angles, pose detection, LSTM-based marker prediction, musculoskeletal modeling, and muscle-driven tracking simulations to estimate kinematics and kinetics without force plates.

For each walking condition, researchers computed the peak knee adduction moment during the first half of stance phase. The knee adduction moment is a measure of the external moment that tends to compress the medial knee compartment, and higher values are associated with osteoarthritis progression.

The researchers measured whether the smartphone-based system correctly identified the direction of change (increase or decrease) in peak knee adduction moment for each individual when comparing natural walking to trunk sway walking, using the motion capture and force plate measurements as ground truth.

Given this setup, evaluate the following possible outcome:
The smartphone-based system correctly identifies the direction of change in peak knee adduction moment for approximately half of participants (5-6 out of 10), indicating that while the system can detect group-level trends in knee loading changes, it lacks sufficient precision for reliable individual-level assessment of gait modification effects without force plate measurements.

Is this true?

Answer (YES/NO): NO